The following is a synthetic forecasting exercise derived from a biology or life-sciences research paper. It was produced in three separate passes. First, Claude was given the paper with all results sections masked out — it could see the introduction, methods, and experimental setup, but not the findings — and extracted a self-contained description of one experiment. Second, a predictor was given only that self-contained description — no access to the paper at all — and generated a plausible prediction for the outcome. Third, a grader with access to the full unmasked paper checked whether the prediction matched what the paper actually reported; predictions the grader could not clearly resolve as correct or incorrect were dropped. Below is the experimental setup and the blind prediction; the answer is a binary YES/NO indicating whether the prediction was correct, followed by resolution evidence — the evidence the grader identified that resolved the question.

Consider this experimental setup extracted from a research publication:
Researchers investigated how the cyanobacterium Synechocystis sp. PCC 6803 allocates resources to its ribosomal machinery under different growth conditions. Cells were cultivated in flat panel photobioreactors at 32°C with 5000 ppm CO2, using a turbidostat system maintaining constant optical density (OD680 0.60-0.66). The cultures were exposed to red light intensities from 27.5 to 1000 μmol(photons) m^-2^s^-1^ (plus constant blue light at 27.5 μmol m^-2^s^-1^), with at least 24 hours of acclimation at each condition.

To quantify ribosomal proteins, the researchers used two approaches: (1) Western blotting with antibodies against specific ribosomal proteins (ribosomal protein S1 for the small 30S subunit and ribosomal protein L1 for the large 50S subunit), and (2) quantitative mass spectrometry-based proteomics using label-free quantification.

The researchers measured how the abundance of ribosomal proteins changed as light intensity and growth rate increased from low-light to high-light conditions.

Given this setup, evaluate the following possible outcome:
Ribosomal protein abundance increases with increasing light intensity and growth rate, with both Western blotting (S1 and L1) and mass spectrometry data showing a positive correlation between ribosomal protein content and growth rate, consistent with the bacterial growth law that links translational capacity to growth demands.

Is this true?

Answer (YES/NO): YES